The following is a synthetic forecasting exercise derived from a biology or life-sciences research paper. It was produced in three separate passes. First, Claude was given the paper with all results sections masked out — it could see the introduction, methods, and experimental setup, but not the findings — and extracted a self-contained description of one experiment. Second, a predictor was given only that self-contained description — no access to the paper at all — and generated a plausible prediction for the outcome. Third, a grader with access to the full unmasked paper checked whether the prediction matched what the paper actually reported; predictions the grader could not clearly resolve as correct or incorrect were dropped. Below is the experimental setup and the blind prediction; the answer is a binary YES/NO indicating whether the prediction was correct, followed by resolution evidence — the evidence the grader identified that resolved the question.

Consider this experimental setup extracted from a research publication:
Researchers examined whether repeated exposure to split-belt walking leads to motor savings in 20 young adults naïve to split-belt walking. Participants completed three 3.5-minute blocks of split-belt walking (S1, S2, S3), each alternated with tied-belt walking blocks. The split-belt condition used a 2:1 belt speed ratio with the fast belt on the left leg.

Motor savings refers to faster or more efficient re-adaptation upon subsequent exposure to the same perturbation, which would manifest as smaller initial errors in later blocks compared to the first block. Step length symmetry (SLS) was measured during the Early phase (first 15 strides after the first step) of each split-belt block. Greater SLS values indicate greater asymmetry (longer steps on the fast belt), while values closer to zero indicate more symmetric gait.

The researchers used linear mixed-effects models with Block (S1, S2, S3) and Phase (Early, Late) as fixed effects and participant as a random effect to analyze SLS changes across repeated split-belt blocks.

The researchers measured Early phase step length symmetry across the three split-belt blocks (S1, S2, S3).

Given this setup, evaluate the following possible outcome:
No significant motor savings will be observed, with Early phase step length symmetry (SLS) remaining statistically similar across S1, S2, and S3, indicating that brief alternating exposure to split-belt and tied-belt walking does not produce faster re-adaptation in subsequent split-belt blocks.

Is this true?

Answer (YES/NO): NO